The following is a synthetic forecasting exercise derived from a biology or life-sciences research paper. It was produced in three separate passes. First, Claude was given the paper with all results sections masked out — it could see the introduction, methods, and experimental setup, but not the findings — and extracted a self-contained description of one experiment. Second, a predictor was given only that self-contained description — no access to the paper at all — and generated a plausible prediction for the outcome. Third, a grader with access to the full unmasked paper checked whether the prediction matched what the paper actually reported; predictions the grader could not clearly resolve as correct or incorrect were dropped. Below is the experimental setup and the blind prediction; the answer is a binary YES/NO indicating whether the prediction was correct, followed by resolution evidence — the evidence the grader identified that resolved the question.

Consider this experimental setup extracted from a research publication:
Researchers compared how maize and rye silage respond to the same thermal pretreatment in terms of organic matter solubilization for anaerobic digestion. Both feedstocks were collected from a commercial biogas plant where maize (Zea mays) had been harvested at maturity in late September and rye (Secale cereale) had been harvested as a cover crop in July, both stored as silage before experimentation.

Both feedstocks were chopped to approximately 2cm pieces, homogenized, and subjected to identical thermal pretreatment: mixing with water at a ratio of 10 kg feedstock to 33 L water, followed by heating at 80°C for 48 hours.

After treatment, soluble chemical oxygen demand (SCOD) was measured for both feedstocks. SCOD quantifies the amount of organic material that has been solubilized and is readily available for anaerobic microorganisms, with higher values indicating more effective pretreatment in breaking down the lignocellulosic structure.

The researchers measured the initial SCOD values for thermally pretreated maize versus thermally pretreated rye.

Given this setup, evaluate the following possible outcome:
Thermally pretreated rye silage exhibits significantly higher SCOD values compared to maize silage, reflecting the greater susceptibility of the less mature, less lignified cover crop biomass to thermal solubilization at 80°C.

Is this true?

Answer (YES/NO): YES